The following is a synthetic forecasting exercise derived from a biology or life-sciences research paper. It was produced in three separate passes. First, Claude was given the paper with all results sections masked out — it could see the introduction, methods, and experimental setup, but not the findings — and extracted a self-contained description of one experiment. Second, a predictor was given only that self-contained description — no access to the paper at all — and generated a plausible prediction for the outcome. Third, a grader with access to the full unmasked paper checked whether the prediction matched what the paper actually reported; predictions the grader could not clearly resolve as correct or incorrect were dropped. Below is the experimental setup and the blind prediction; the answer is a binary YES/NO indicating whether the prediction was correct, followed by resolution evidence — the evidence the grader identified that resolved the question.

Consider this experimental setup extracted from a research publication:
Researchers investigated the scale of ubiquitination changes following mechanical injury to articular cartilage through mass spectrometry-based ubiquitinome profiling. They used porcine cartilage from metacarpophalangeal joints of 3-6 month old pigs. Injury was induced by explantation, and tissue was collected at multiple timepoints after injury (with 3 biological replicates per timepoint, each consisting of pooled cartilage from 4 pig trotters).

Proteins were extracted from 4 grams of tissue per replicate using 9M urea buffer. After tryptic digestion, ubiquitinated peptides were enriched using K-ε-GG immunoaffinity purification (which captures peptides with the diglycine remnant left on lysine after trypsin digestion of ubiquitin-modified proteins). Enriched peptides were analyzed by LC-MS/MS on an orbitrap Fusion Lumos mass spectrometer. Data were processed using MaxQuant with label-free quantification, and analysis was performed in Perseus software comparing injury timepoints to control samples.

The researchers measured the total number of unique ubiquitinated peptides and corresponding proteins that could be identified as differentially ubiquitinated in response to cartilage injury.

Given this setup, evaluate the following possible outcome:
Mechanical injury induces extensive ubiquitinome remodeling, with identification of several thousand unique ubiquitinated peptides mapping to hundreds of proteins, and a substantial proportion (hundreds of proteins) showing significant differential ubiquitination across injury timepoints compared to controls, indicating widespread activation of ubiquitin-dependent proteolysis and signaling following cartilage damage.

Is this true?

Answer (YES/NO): NO